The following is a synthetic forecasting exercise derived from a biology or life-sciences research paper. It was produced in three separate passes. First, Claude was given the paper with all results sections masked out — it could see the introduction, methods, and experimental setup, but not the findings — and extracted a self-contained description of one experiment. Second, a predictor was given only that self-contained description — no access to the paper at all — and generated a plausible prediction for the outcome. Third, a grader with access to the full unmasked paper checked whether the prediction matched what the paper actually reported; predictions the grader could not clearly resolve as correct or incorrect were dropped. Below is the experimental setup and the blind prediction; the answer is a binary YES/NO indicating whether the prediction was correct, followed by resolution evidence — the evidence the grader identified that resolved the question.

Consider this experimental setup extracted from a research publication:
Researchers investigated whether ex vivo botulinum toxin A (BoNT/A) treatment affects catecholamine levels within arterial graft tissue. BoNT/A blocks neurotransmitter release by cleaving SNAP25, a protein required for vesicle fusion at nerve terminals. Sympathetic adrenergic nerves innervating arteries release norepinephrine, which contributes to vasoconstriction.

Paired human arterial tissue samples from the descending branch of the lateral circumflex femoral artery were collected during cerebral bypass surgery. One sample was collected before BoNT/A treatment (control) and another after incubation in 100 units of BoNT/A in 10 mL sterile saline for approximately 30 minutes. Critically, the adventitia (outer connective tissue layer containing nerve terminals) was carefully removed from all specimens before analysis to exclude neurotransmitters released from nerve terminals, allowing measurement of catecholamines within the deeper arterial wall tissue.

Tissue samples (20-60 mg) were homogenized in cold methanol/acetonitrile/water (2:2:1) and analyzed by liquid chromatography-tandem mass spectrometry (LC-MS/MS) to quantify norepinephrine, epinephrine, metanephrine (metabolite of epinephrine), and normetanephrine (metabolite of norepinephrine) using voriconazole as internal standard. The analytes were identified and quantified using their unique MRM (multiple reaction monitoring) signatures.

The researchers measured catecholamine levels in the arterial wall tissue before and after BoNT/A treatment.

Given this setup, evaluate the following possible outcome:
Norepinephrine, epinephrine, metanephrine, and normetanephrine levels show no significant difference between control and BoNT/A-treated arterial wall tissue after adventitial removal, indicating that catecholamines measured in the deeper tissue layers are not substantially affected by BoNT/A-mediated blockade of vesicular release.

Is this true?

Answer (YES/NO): NO